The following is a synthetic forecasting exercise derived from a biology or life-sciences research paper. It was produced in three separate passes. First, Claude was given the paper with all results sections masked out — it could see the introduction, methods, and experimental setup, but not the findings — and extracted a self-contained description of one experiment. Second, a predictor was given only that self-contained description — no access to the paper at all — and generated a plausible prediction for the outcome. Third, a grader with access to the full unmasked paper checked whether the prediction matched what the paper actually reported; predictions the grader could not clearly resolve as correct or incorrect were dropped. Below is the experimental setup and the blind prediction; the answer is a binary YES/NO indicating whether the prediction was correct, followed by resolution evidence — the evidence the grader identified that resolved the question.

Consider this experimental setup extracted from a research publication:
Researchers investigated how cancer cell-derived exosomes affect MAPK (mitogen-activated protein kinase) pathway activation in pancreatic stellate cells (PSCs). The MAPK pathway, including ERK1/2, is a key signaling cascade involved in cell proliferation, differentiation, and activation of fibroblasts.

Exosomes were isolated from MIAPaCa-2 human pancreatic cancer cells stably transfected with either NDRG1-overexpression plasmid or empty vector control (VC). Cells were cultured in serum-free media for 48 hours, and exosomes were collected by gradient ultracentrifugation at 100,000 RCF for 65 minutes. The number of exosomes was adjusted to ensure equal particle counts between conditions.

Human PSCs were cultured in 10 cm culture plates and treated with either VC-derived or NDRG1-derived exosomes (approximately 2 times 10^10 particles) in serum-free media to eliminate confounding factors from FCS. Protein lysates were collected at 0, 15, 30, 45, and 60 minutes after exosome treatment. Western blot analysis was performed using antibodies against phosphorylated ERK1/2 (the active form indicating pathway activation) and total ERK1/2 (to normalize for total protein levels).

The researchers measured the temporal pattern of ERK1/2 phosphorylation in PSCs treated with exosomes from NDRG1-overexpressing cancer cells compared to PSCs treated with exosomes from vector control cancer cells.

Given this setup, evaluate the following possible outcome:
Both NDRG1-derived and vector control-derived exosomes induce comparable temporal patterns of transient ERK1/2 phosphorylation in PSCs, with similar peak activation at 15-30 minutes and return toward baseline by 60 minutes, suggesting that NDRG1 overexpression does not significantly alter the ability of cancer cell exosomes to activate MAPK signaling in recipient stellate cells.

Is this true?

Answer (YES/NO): NO